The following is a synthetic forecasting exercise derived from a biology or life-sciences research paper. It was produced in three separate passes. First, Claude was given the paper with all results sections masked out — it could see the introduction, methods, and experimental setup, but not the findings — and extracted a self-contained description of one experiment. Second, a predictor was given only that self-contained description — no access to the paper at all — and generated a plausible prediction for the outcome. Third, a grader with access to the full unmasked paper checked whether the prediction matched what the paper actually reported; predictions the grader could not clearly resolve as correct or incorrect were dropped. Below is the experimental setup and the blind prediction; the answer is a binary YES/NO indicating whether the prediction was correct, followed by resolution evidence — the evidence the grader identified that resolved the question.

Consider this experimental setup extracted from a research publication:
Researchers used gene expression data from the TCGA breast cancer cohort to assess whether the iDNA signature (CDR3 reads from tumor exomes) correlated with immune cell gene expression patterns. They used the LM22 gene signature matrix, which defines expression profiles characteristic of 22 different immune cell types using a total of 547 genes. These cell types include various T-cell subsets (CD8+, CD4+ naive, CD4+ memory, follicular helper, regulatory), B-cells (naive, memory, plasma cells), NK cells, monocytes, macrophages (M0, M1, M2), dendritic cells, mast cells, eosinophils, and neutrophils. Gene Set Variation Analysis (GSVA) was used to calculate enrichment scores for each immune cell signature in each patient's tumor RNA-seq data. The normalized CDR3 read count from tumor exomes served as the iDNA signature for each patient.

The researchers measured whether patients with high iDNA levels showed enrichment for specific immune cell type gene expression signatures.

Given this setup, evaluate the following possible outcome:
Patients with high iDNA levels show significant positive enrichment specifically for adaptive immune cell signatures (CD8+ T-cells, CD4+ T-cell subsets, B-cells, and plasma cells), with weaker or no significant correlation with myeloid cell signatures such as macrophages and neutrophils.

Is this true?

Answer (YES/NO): YES